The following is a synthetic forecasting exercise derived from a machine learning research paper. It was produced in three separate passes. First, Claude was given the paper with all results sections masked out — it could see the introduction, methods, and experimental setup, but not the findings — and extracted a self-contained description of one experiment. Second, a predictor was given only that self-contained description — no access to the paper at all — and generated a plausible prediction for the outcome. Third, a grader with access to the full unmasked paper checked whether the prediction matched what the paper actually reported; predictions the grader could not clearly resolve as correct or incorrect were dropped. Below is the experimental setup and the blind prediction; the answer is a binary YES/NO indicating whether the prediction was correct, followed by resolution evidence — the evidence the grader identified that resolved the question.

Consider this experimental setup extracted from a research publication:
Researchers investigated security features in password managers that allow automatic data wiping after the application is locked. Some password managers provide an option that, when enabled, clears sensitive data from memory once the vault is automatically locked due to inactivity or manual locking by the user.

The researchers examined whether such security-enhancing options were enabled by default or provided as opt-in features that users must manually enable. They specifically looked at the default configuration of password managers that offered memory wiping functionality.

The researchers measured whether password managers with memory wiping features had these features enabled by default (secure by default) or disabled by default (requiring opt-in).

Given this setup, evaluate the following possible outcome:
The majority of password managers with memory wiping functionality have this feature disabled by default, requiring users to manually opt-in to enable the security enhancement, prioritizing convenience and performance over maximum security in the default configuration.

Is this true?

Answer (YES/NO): YES